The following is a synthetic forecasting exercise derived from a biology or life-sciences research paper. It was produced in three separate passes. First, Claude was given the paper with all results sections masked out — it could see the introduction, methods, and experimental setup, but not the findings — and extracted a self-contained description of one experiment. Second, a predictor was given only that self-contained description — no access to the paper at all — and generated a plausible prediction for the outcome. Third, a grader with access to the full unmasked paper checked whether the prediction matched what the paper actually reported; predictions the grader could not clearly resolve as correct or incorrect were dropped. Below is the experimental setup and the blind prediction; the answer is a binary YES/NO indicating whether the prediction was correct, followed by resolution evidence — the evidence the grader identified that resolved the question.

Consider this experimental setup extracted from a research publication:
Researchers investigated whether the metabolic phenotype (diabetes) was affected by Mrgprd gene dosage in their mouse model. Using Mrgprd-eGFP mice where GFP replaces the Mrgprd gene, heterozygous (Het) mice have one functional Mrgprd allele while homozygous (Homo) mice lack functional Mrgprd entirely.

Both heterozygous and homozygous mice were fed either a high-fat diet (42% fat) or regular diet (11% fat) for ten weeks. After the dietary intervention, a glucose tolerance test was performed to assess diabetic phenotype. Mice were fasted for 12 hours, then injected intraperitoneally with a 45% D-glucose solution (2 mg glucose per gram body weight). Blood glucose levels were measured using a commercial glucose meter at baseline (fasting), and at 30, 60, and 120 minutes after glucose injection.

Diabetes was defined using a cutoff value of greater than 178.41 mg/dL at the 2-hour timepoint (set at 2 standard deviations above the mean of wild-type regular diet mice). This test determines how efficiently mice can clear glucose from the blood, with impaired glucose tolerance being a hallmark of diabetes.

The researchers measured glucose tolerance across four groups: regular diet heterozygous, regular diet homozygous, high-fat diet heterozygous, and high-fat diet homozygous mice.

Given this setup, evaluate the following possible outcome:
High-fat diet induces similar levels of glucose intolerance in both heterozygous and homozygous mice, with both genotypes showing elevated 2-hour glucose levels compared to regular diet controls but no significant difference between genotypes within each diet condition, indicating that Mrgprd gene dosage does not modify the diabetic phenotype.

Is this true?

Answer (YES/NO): YES